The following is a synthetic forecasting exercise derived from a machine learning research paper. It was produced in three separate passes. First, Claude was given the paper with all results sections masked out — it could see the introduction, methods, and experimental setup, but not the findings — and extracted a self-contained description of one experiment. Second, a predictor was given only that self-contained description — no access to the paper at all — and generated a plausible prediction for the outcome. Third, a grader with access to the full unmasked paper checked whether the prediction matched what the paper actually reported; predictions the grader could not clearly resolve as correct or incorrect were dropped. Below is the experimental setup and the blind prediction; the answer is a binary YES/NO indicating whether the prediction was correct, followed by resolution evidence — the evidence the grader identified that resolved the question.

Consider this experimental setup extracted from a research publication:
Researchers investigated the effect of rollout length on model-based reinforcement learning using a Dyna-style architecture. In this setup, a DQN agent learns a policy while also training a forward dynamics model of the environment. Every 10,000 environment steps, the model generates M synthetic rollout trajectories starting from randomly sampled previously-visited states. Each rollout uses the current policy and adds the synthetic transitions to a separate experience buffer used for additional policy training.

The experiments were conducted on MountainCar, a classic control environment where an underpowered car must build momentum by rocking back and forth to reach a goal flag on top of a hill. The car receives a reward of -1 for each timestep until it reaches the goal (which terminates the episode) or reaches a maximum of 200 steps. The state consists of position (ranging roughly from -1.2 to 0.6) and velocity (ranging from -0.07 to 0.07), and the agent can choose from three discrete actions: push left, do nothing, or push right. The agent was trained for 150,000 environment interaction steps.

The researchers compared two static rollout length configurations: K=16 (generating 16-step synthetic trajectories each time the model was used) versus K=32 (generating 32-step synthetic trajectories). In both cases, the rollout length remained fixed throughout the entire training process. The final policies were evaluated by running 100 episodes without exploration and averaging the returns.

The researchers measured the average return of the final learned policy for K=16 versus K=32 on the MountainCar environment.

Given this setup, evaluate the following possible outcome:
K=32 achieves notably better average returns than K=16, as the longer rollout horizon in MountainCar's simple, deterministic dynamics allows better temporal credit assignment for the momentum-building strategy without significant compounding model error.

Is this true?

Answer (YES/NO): NO